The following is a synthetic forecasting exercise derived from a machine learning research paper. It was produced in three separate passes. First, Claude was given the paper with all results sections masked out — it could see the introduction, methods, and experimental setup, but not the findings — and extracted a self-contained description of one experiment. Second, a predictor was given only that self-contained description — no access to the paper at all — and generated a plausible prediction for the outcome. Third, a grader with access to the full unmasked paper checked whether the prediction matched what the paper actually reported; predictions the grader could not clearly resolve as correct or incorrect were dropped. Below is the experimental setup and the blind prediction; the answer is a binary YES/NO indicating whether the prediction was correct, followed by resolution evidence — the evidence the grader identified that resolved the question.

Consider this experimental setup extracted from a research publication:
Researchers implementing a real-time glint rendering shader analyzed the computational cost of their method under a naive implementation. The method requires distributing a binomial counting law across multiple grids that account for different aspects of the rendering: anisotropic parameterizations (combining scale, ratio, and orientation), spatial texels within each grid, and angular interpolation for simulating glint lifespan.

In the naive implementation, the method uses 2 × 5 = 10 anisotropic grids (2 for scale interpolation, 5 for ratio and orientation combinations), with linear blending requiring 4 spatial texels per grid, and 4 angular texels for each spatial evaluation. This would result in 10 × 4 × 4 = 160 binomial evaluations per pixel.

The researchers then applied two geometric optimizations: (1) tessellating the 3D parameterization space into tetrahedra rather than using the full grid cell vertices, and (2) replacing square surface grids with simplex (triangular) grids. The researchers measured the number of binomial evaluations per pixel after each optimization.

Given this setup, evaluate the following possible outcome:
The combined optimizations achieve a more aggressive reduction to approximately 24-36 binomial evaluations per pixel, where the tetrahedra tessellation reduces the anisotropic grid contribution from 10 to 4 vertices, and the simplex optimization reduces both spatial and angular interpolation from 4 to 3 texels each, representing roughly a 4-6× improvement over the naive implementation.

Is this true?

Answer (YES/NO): NO